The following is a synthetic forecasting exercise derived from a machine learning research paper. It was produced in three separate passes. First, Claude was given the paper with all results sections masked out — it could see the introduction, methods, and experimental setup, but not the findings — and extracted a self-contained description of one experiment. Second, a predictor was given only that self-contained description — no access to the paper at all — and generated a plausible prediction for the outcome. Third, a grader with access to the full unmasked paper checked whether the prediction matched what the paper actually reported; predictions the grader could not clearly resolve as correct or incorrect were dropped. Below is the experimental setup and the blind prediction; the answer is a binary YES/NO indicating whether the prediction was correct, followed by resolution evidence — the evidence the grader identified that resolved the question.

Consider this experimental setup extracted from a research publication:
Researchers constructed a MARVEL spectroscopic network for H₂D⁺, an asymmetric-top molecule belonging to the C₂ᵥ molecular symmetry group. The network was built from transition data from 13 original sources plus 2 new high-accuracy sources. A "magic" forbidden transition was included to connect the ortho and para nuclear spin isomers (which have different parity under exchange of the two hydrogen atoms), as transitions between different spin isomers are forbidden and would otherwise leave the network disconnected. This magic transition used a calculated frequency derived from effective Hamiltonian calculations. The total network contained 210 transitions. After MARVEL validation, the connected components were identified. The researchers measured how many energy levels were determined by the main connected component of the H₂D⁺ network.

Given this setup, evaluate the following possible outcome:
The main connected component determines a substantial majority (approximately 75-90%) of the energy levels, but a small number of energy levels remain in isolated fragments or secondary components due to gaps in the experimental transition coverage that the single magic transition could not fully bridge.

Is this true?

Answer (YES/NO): NO